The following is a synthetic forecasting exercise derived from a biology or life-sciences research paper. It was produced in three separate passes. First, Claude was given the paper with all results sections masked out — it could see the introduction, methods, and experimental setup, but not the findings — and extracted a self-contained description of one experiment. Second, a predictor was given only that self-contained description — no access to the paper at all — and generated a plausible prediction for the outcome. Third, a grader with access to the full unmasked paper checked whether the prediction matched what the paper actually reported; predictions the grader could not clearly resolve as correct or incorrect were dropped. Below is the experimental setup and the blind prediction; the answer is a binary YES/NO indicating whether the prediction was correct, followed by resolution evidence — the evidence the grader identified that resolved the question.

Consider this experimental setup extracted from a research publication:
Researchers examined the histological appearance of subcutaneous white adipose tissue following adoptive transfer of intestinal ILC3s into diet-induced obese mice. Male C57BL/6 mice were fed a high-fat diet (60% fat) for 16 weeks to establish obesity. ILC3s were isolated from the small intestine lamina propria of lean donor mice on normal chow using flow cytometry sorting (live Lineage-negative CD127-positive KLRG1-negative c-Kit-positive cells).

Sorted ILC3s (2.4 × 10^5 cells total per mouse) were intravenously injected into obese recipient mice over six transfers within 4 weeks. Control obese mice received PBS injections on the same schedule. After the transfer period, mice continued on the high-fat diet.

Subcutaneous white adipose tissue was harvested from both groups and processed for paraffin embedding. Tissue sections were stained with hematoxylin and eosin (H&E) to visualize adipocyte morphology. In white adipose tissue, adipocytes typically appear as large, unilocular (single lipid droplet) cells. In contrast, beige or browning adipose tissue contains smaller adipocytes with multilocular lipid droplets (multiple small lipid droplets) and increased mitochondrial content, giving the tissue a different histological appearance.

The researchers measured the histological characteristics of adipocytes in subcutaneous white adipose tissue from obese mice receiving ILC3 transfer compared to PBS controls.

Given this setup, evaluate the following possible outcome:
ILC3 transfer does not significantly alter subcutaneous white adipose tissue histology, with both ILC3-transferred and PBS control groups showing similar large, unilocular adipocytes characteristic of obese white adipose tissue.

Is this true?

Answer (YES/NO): NO